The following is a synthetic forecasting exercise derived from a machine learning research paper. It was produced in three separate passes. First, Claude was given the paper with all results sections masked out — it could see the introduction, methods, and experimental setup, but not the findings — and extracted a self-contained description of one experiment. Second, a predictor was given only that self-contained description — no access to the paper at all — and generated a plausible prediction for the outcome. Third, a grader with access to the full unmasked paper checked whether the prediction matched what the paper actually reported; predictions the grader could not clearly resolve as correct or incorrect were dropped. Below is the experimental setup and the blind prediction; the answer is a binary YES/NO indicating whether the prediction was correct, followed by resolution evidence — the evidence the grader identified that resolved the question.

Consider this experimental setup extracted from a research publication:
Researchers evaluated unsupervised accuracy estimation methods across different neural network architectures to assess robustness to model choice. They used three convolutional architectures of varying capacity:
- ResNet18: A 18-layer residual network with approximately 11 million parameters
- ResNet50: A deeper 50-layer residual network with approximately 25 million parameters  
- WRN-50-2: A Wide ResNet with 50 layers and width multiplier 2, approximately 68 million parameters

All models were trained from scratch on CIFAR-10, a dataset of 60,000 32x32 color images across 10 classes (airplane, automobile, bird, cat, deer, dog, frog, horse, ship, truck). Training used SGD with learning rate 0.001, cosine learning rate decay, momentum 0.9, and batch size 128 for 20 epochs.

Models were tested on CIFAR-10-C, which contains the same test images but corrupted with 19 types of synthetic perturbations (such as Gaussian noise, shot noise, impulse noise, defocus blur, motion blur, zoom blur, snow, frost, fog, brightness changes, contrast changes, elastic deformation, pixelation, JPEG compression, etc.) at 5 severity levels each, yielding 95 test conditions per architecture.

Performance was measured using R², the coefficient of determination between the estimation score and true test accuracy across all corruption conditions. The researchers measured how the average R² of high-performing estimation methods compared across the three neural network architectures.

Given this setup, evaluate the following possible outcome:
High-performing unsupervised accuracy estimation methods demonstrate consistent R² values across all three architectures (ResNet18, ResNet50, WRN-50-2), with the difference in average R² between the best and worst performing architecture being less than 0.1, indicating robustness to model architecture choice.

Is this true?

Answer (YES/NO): YES